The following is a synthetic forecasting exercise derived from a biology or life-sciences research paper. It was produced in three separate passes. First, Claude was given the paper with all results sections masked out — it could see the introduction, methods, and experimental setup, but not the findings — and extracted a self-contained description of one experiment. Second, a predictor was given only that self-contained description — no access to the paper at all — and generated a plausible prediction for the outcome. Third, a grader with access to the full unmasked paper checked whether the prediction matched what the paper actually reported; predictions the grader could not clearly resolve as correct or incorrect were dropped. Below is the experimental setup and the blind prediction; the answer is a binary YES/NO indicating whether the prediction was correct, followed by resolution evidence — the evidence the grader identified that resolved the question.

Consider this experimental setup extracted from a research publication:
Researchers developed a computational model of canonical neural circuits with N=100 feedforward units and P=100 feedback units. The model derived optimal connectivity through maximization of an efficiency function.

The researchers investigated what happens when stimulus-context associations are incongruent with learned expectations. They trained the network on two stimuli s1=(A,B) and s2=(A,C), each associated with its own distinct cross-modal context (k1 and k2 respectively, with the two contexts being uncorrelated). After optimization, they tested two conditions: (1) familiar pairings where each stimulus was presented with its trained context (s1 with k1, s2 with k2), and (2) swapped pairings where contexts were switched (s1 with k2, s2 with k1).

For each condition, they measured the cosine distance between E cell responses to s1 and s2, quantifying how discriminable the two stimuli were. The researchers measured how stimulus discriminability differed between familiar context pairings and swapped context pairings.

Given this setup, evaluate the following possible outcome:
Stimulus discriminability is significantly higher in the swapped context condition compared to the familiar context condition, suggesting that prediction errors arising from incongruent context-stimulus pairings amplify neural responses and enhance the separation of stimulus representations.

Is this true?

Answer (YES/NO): YES